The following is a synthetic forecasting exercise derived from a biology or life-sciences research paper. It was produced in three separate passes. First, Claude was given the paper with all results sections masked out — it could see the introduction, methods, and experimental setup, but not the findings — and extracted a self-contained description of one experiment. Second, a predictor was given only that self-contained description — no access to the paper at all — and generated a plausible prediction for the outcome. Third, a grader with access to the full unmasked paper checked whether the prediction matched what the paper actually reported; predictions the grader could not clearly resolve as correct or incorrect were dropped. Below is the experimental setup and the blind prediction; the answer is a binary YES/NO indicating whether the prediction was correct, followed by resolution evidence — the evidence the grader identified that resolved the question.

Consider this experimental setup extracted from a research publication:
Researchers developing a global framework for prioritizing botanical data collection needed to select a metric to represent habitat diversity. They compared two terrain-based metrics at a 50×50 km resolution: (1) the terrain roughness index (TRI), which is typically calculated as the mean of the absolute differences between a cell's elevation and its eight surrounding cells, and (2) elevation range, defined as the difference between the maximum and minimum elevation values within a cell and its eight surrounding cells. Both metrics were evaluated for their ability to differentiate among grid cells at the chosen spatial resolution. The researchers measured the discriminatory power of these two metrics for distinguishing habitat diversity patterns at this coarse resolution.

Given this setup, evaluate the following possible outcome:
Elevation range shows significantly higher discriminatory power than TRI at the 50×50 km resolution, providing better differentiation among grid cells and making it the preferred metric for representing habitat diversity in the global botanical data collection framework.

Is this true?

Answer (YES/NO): YES